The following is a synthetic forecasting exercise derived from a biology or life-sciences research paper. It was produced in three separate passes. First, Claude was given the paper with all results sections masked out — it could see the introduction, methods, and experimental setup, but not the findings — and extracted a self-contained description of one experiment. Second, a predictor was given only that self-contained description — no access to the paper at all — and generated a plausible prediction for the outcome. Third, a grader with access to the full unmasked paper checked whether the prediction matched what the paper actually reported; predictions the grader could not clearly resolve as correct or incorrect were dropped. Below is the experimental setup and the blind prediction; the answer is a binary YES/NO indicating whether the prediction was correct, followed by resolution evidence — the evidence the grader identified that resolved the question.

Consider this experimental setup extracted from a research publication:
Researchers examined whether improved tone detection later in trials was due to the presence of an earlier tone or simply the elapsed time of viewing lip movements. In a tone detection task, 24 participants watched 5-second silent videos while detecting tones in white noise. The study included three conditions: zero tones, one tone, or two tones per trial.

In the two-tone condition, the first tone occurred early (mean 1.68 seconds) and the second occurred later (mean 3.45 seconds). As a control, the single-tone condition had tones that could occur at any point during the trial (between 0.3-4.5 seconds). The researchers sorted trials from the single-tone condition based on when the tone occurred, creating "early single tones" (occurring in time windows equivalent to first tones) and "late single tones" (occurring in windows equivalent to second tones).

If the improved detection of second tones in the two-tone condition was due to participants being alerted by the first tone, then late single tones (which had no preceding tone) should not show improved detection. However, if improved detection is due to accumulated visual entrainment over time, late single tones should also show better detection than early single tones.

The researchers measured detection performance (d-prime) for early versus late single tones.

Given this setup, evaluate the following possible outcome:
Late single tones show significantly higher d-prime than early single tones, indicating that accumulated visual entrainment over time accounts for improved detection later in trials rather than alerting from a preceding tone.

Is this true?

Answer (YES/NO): YES